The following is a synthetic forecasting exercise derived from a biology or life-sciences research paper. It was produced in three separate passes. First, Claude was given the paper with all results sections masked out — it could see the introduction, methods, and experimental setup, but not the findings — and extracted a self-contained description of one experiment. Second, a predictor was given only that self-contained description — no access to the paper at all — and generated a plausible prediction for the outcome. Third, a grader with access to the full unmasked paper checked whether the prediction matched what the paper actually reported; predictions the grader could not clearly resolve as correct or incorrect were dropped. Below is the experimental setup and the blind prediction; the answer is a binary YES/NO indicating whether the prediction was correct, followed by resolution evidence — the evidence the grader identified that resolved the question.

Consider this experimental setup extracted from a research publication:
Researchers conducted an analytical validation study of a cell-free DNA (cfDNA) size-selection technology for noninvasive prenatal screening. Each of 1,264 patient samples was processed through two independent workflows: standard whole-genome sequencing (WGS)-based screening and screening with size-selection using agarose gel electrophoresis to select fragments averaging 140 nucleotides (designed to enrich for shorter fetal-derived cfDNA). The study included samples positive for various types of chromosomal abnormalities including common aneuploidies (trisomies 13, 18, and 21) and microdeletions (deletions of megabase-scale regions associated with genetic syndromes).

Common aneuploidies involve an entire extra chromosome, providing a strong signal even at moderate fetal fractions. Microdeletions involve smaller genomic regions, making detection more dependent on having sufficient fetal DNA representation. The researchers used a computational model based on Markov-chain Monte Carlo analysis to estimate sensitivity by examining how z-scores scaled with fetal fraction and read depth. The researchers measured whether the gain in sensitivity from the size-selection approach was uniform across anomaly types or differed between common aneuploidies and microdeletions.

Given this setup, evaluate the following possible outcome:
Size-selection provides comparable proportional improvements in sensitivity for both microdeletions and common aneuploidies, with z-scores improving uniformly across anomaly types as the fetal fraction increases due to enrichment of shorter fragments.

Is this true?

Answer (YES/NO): NO